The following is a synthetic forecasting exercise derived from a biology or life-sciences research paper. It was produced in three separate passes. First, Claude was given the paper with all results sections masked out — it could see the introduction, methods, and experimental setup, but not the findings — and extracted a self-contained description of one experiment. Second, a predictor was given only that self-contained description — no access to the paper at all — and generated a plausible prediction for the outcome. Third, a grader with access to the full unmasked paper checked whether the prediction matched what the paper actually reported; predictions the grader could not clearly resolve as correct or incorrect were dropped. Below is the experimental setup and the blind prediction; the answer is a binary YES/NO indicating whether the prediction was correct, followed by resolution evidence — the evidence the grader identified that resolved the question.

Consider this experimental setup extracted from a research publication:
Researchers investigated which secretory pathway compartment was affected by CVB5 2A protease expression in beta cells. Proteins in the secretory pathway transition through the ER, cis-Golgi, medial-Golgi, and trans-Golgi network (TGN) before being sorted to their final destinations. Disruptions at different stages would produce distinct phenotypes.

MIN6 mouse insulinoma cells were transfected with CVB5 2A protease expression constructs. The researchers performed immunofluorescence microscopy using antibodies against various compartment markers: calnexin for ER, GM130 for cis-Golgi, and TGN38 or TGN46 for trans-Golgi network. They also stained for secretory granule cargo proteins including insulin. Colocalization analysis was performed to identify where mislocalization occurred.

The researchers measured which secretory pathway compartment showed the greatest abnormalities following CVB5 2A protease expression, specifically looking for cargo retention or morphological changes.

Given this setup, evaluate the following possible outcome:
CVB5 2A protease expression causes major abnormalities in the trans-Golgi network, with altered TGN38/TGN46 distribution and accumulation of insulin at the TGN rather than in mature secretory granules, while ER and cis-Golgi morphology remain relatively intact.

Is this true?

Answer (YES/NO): YES